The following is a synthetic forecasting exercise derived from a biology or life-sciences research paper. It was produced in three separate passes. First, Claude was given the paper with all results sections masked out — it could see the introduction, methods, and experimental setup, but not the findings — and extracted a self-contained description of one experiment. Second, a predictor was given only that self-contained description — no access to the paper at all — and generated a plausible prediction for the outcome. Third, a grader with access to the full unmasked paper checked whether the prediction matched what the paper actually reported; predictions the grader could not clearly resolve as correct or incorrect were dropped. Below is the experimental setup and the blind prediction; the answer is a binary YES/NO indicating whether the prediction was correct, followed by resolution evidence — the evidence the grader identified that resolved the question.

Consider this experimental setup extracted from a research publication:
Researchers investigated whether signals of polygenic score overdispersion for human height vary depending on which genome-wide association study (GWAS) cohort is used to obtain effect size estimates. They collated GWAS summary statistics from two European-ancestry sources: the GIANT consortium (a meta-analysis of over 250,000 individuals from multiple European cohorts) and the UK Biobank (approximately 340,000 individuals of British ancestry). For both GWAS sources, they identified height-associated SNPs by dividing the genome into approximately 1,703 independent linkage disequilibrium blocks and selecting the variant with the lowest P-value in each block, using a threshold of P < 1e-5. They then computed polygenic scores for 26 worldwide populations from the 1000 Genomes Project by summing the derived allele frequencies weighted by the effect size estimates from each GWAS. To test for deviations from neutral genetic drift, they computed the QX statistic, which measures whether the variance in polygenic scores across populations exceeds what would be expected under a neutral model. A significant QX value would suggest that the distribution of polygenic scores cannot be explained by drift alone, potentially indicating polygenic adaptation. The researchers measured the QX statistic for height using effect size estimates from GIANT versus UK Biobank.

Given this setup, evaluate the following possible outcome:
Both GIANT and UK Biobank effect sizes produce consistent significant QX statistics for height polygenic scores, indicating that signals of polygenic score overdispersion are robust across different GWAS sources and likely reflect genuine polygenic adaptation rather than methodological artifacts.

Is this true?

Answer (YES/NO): NO